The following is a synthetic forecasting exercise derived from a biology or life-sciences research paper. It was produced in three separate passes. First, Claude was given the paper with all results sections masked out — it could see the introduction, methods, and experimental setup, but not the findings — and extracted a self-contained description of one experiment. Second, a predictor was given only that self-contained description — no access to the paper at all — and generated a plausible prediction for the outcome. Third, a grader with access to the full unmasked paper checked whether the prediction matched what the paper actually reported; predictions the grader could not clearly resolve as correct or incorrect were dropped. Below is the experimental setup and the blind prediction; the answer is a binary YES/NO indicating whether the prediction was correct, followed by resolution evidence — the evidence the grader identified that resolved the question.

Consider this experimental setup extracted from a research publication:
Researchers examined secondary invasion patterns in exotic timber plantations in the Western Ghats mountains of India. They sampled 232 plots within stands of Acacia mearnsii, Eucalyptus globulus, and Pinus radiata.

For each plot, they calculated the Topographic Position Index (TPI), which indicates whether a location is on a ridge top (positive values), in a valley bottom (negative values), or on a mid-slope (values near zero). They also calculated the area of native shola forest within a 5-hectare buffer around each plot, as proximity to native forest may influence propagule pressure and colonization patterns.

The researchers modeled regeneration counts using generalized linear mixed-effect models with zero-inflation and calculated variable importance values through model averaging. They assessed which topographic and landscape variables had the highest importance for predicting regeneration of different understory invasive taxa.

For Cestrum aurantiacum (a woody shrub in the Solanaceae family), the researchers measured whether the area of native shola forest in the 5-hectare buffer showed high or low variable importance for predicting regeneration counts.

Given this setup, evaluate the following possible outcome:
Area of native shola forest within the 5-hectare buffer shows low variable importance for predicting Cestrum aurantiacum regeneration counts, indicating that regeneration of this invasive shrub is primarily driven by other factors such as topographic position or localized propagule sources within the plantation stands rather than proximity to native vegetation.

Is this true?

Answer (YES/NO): NO